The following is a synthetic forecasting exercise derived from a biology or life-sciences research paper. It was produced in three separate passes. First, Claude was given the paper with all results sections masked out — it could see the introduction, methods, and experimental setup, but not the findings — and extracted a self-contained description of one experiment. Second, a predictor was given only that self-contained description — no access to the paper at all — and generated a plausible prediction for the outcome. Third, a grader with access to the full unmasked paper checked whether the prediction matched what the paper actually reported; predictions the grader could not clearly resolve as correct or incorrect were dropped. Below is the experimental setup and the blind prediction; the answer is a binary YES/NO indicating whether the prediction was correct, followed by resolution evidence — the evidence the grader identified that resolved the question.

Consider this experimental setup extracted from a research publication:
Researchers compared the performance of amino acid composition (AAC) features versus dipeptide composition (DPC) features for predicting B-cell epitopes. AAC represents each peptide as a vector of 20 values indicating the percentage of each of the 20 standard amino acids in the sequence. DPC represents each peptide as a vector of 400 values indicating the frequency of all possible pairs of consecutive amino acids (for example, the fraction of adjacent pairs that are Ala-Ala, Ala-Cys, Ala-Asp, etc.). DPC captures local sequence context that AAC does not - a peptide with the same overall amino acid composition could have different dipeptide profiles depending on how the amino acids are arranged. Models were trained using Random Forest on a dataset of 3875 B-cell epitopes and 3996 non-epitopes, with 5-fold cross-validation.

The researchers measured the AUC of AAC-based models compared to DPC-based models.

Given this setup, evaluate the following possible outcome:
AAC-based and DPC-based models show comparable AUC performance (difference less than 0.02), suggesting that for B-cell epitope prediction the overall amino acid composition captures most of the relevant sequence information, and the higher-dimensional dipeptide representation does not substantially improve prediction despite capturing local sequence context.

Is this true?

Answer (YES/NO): NO